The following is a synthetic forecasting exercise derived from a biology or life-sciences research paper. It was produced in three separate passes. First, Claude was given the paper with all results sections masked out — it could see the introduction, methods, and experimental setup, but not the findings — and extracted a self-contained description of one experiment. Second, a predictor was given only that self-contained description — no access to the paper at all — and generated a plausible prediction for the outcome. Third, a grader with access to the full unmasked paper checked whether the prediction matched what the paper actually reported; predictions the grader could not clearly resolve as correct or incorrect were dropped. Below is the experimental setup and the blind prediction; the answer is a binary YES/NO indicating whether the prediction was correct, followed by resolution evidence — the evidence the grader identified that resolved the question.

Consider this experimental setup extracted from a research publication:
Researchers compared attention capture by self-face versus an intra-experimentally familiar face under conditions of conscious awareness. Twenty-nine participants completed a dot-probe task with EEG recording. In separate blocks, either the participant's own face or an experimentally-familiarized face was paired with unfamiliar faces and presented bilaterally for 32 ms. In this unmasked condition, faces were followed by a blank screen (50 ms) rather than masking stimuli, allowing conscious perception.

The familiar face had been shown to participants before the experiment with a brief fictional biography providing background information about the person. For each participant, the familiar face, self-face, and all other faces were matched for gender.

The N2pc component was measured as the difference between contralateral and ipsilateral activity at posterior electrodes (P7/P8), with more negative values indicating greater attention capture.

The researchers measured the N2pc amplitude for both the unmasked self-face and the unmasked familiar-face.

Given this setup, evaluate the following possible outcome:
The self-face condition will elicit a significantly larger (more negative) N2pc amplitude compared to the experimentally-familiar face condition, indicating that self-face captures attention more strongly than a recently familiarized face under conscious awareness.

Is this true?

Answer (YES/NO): YES